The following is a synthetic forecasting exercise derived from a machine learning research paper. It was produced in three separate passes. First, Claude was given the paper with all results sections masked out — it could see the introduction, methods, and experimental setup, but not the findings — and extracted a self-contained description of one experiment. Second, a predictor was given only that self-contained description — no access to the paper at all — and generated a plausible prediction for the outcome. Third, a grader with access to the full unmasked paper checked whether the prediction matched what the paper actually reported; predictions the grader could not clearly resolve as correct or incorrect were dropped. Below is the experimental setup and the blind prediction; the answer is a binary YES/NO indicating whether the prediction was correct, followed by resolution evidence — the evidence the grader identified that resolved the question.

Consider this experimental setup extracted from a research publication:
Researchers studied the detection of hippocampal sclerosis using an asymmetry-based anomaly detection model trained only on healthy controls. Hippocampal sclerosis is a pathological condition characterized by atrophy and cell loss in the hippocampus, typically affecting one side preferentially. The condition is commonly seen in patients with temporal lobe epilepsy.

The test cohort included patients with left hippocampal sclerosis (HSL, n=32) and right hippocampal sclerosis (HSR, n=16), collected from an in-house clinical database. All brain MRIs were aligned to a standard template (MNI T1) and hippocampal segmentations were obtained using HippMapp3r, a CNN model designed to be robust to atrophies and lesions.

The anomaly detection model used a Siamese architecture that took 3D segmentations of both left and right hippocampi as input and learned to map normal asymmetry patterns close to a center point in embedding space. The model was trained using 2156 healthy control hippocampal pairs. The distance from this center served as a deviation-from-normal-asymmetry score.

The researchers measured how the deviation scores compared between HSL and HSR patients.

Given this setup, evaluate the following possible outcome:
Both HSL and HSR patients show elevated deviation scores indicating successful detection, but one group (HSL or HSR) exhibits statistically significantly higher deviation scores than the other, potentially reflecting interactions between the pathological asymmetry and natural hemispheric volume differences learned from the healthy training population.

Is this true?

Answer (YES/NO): NO